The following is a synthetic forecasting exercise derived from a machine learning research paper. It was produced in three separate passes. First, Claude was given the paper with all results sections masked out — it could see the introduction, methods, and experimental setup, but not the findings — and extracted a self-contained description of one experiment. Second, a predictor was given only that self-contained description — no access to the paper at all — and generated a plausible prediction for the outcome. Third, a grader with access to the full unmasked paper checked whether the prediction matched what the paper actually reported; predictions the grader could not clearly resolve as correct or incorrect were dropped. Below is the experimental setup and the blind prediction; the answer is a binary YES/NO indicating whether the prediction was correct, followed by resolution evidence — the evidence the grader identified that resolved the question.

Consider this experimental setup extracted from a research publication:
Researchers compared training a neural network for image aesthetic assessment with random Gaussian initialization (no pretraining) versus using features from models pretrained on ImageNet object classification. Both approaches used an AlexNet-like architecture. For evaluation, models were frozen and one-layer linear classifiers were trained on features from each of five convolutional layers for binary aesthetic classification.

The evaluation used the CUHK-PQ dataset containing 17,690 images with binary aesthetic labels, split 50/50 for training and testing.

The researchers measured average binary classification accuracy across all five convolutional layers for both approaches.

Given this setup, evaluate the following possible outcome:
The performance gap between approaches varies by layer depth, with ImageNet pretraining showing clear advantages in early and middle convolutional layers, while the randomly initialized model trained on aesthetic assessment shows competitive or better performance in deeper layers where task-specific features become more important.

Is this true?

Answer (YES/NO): NO